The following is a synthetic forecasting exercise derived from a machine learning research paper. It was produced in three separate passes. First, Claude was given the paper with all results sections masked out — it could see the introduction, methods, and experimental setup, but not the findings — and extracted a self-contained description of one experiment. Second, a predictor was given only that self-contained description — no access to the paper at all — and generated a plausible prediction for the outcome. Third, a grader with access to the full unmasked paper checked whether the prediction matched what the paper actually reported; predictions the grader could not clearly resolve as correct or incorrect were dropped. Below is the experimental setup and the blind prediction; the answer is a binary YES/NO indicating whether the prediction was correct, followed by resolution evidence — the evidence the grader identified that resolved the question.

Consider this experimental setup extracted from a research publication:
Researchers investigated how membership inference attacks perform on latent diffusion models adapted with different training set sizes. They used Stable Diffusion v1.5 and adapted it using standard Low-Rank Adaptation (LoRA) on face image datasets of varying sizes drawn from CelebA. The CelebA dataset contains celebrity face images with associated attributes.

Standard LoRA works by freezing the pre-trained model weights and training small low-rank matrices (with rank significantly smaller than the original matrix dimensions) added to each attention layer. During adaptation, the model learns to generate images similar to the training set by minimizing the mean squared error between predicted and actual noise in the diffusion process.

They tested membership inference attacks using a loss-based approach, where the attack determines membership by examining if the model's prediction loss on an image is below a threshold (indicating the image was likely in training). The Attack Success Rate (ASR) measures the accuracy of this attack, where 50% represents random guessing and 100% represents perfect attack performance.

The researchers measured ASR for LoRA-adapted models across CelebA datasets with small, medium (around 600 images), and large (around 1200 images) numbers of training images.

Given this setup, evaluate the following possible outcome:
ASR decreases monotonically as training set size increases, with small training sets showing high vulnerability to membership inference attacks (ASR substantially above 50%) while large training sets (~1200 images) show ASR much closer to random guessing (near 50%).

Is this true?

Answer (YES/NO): NO